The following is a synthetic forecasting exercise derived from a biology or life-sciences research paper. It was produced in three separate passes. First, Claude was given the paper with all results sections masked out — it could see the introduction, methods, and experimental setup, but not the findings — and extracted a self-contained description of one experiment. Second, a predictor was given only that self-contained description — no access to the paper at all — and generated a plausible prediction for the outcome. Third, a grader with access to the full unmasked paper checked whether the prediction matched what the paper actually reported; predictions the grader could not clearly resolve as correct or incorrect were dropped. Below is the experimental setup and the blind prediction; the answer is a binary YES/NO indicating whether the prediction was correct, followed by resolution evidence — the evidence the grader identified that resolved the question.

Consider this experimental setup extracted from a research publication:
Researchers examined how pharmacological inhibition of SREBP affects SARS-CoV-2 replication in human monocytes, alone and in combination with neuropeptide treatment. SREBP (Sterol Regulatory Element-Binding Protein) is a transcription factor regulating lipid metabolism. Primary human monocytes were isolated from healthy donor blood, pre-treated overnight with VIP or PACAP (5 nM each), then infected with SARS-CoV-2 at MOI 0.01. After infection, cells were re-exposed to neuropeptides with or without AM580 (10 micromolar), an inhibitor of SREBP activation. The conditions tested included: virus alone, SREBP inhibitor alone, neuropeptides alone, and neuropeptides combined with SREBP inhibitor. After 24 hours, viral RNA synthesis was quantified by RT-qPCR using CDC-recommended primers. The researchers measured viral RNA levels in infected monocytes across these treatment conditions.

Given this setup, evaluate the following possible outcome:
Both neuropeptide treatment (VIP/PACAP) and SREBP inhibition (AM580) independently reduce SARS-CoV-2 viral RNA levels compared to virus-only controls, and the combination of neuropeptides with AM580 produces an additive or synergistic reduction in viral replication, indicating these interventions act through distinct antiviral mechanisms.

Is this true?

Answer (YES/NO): NO